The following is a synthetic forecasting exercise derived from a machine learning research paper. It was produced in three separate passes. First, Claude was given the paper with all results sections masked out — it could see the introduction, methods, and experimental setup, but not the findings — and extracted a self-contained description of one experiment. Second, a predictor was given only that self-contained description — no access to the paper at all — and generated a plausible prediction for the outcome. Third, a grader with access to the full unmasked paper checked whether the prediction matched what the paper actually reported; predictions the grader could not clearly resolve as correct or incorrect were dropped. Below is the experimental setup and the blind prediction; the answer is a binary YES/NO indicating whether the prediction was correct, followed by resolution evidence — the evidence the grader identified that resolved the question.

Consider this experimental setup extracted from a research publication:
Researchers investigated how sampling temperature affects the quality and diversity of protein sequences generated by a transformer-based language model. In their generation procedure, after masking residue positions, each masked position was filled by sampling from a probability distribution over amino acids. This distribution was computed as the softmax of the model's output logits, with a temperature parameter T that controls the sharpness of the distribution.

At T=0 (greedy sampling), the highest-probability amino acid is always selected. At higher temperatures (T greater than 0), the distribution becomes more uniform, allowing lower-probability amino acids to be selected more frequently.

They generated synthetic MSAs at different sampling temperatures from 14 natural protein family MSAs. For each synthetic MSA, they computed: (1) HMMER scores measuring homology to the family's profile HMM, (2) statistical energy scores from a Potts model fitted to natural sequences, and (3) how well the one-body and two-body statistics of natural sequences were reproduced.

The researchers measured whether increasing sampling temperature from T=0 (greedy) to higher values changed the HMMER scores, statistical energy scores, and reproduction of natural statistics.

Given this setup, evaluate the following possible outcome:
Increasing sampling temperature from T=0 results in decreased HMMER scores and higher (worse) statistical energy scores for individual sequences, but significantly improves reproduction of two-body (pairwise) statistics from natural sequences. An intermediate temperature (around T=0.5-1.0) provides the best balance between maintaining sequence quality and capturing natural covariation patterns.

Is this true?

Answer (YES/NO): NO